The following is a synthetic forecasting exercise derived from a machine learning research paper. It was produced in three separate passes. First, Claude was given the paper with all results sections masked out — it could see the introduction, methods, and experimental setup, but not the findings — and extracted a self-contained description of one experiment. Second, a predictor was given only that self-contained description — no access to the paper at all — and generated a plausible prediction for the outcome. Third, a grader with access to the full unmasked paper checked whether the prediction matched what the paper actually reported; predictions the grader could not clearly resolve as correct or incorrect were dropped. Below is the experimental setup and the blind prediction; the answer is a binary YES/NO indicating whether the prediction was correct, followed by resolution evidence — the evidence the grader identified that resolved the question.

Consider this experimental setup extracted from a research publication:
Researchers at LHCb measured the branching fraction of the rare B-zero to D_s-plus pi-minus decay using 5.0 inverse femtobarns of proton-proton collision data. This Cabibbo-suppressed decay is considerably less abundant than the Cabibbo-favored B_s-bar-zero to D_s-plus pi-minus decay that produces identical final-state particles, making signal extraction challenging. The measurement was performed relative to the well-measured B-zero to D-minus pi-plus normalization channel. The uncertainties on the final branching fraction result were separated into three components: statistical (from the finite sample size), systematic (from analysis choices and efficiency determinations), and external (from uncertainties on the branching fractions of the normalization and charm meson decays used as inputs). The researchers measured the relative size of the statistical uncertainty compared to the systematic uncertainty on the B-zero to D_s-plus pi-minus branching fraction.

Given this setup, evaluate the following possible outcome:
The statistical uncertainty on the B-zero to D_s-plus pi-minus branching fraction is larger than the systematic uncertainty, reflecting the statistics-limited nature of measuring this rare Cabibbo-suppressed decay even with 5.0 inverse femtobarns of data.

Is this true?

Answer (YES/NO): YES